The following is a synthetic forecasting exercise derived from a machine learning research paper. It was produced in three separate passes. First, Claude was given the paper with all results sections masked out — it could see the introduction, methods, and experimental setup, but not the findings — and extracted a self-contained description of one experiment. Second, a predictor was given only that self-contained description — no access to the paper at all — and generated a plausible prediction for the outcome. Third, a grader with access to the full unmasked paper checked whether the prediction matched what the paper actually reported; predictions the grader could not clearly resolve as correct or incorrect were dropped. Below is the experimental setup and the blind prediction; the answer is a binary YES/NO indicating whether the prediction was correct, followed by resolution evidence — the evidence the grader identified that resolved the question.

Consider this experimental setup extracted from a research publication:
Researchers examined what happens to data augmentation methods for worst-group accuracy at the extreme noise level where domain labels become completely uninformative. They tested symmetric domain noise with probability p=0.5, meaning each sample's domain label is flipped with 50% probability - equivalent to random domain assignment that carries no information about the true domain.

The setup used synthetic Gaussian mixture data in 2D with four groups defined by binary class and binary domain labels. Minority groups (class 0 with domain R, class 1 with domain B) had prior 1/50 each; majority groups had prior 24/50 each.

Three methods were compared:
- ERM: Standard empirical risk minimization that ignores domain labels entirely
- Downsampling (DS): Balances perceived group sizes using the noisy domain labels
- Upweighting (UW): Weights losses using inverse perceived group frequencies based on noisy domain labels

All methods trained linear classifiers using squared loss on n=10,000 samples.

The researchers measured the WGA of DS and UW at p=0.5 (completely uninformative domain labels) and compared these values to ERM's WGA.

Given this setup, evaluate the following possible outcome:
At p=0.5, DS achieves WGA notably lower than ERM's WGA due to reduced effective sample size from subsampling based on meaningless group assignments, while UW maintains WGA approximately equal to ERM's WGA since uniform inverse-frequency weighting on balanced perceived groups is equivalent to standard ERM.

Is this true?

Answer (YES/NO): NO